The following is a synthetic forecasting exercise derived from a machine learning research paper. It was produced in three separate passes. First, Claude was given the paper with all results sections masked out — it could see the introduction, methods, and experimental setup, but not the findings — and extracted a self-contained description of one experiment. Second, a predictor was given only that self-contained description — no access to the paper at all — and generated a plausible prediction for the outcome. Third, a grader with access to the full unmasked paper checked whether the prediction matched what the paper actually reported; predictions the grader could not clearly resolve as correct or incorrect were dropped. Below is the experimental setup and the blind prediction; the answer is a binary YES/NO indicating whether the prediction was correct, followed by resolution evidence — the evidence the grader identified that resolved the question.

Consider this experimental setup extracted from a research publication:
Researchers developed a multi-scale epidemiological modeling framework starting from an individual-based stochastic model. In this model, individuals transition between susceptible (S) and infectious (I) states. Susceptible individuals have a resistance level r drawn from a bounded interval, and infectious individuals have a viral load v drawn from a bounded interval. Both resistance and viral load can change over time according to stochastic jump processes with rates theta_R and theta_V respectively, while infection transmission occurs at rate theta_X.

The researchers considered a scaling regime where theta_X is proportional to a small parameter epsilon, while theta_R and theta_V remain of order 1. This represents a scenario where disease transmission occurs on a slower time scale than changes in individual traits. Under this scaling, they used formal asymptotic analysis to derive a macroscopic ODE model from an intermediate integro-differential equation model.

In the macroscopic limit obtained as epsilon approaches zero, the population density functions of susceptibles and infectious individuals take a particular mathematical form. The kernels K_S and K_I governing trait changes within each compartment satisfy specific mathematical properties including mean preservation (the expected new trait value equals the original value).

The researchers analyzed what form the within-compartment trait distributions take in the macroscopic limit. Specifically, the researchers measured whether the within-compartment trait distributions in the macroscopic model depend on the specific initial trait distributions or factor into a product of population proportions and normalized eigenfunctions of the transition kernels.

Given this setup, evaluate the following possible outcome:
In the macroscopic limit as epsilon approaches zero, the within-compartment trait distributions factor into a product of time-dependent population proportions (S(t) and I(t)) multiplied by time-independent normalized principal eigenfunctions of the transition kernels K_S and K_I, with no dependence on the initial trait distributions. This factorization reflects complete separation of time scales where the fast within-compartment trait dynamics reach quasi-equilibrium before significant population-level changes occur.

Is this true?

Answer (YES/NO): NO